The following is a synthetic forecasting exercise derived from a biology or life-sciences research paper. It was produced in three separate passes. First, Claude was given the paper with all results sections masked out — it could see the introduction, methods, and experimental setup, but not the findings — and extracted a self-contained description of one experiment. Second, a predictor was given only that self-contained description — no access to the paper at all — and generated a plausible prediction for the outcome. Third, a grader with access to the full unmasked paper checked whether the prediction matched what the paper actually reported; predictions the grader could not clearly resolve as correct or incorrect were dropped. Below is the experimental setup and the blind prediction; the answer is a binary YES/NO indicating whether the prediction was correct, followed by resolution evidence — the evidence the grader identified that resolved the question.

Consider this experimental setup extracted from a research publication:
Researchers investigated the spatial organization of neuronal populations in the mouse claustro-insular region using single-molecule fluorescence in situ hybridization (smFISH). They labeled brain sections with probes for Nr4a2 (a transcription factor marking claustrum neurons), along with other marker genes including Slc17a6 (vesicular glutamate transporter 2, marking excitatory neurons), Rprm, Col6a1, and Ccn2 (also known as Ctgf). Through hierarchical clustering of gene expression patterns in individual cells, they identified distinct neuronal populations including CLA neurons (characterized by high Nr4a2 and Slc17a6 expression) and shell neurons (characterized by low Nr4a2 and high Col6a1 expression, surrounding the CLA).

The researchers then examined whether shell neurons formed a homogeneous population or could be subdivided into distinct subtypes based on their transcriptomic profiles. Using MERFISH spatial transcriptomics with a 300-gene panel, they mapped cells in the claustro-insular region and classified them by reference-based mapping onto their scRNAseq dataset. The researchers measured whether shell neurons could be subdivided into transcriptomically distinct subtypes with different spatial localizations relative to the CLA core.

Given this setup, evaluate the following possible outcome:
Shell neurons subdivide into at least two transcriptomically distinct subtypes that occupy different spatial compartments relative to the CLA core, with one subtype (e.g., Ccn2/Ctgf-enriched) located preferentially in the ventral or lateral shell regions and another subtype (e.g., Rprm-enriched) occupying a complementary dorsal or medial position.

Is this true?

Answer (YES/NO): NO